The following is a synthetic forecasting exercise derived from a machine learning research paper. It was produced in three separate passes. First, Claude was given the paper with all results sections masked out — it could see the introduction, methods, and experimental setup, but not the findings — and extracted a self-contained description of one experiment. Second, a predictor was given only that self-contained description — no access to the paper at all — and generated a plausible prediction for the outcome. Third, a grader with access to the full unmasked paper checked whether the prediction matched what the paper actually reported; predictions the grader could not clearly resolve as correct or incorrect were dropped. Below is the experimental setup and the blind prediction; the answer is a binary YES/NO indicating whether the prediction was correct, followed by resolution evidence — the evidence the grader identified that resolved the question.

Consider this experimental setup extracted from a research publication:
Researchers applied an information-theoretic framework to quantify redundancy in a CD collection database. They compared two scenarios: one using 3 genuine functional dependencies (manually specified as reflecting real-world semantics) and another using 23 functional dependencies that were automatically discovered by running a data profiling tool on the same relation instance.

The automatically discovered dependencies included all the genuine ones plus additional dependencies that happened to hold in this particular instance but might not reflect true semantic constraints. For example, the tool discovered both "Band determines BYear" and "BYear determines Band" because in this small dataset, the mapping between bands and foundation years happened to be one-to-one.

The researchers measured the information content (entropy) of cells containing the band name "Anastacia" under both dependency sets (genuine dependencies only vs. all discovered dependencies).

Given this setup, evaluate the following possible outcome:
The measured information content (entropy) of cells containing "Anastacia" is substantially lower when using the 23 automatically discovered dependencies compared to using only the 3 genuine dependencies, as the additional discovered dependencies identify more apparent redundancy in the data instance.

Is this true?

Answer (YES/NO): YES